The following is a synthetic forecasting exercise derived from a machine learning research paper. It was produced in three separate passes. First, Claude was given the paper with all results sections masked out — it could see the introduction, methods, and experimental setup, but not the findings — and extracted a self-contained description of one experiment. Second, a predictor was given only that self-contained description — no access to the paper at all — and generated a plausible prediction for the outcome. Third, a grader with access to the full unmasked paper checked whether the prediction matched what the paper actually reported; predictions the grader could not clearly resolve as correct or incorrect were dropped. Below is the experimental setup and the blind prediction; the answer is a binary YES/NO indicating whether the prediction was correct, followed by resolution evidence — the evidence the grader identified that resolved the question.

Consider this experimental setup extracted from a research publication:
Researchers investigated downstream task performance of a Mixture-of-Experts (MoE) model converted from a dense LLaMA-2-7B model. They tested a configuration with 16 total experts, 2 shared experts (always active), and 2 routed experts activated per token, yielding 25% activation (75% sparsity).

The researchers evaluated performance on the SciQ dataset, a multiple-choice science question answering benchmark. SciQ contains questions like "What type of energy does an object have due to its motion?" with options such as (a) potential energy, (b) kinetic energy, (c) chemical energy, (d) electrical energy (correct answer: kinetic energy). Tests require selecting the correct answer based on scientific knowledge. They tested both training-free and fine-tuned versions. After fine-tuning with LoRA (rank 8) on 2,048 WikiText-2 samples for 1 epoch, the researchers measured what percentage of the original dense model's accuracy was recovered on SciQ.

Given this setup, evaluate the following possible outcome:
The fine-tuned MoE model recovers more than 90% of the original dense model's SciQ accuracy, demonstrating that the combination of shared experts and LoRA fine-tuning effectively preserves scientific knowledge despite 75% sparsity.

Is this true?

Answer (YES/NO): NO